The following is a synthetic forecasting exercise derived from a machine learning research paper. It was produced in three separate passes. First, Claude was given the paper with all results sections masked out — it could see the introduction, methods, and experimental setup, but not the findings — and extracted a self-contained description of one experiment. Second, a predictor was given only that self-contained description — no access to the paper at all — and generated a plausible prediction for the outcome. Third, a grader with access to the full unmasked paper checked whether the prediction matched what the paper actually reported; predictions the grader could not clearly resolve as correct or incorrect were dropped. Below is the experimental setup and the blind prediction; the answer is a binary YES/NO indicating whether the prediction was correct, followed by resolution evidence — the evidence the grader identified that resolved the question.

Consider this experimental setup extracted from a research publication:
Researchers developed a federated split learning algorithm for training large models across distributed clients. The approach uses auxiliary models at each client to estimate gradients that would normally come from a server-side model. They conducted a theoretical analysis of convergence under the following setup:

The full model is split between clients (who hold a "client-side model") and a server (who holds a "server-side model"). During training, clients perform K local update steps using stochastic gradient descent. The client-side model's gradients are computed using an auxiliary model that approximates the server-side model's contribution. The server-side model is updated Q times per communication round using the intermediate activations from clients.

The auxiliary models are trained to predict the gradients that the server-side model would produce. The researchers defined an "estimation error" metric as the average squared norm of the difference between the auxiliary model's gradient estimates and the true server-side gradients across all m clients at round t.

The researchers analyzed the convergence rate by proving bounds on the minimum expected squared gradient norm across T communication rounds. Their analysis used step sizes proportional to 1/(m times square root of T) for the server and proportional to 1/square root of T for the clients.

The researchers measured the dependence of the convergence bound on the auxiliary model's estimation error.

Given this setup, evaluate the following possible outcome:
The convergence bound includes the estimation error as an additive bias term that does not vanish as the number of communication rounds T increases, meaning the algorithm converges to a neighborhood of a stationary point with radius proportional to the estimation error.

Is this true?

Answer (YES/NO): NO